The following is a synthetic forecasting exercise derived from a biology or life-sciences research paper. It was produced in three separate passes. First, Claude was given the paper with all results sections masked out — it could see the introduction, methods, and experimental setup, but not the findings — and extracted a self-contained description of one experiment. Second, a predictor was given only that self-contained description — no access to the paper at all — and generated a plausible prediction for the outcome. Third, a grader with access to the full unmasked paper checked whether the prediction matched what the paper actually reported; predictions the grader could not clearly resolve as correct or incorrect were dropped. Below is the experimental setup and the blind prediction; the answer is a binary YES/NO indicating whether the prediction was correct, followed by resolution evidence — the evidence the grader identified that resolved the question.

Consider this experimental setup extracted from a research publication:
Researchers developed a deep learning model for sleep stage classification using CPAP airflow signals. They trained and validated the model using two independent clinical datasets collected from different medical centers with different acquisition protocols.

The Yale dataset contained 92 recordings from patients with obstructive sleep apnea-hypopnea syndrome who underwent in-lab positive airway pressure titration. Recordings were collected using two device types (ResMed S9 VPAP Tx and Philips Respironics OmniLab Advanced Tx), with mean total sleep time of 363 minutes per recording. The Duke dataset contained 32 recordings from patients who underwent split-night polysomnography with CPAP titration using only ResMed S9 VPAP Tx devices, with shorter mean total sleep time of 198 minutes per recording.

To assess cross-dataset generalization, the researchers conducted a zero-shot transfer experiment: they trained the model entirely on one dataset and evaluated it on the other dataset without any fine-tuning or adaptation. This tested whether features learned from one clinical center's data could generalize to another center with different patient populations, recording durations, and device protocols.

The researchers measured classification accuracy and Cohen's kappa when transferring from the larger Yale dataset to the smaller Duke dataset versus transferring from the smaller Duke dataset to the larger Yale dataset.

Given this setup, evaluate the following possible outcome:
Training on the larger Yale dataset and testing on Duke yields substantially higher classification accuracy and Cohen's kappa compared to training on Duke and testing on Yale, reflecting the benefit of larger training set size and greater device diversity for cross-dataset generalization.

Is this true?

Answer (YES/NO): NO